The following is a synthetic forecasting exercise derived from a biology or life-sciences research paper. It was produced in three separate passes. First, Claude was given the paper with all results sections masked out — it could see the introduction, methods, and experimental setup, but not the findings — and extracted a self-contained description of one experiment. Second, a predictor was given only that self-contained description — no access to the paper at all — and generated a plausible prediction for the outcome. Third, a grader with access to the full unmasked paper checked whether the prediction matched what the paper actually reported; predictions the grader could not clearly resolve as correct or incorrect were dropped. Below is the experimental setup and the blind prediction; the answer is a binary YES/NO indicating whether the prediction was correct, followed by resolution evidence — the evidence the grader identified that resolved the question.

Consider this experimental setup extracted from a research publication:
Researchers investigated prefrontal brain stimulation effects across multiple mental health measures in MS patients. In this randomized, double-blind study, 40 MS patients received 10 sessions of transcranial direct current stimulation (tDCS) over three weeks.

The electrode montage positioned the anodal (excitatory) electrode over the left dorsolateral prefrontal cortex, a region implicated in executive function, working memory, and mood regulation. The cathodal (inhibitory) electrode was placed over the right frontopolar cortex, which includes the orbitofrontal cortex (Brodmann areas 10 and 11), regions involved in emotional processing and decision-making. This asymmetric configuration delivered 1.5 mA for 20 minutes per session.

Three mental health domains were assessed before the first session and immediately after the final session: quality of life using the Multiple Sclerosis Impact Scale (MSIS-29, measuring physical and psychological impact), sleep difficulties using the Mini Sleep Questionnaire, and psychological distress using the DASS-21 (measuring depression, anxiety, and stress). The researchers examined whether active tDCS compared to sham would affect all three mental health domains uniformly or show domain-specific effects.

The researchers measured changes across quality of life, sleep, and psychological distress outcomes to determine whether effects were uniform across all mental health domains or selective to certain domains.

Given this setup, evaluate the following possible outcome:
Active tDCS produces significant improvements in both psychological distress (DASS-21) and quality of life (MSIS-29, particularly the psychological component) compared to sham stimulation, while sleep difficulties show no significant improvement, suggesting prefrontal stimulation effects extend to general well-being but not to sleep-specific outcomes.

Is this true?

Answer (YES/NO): NO